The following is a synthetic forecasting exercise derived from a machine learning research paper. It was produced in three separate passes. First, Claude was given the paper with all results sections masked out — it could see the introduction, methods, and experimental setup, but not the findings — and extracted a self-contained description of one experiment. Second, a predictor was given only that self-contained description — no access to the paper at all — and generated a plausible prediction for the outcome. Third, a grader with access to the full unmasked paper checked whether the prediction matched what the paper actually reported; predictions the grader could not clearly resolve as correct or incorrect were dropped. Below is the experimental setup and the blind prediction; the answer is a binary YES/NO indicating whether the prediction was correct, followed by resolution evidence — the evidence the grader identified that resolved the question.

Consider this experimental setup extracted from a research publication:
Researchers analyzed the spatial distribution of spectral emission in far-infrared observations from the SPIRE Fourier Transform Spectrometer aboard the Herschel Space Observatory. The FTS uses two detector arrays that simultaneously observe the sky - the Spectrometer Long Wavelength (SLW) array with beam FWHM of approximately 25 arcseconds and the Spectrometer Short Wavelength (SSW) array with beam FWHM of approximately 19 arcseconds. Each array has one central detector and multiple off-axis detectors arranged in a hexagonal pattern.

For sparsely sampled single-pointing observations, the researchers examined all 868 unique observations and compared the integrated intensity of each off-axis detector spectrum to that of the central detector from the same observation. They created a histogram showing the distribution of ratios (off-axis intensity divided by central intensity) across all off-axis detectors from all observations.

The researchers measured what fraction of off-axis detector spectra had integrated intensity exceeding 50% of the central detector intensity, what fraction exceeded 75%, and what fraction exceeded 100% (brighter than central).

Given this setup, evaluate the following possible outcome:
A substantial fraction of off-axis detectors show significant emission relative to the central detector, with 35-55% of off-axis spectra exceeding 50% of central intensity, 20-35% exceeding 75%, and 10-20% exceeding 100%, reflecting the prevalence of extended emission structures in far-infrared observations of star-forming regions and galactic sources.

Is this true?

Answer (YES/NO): NO